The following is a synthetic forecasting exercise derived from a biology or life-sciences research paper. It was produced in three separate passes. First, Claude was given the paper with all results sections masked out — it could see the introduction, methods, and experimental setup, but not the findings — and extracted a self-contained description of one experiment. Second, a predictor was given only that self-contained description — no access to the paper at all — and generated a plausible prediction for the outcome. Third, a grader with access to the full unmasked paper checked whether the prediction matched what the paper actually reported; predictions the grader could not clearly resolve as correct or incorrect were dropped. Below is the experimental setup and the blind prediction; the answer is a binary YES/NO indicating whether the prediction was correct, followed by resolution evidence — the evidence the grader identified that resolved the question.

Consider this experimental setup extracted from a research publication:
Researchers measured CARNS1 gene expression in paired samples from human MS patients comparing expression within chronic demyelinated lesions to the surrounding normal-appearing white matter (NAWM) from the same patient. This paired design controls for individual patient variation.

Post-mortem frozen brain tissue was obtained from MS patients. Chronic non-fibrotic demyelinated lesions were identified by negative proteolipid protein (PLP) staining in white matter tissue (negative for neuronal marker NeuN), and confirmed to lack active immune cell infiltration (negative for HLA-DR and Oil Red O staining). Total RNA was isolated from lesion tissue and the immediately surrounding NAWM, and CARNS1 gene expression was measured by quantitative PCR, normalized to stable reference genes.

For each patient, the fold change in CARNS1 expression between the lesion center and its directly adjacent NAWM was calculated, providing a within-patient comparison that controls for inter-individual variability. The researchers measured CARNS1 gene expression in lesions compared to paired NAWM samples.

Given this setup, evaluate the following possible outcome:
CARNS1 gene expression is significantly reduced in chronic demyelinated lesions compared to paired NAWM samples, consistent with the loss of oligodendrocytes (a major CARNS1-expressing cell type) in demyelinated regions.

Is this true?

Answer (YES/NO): YES